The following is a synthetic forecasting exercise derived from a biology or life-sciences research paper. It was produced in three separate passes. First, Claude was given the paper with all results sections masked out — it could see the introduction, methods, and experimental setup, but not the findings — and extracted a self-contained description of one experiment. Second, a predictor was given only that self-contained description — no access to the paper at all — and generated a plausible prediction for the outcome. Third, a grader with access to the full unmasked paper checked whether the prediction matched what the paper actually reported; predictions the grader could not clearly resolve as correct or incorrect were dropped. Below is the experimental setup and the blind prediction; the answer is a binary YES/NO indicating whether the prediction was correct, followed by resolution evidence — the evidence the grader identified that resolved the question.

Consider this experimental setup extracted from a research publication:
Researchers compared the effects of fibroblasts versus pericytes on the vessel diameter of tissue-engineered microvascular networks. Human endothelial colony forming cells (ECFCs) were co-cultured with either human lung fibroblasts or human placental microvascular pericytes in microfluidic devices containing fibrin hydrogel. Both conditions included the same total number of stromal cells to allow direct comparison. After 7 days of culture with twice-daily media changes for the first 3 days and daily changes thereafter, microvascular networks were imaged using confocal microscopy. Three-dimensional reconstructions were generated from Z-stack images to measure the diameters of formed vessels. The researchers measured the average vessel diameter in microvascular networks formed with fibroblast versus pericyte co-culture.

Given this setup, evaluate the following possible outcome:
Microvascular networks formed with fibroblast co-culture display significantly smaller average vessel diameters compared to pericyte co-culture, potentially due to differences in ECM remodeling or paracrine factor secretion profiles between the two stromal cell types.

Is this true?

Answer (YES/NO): NO